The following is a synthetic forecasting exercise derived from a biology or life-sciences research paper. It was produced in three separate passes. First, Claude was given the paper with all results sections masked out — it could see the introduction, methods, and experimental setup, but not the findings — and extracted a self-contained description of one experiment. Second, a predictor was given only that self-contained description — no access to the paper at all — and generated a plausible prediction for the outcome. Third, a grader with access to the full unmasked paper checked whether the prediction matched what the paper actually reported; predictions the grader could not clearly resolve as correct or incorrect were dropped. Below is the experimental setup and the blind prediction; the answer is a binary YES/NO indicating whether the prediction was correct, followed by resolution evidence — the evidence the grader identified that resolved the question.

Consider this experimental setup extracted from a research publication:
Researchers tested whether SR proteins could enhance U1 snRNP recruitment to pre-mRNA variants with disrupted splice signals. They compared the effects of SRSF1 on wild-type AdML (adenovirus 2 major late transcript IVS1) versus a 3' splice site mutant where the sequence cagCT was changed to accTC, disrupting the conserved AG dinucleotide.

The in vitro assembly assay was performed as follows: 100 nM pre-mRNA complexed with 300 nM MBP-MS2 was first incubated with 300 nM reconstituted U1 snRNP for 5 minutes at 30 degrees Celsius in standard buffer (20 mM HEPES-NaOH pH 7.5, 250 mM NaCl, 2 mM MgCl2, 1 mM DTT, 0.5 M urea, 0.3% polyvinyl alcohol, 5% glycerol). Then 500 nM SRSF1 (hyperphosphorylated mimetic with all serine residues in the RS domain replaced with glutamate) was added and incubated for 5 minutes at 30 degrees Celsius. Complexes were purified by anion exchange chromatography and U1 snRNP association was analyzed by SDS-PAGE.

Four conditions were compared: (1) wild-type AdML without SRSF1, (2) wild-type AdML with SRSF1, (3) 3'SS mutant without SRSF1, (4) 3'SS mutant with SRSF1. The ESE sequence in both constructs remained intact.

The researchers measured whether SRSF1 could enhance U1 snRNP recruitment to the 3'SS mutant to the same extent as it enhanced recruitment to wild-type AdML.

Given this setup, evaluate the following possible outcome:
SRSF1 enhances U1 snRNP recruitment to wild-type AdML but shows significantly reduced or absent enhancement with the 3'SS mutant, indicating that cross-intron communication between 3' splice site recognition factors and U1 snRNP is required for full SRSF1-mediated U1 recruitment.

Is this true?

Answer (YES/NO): NO